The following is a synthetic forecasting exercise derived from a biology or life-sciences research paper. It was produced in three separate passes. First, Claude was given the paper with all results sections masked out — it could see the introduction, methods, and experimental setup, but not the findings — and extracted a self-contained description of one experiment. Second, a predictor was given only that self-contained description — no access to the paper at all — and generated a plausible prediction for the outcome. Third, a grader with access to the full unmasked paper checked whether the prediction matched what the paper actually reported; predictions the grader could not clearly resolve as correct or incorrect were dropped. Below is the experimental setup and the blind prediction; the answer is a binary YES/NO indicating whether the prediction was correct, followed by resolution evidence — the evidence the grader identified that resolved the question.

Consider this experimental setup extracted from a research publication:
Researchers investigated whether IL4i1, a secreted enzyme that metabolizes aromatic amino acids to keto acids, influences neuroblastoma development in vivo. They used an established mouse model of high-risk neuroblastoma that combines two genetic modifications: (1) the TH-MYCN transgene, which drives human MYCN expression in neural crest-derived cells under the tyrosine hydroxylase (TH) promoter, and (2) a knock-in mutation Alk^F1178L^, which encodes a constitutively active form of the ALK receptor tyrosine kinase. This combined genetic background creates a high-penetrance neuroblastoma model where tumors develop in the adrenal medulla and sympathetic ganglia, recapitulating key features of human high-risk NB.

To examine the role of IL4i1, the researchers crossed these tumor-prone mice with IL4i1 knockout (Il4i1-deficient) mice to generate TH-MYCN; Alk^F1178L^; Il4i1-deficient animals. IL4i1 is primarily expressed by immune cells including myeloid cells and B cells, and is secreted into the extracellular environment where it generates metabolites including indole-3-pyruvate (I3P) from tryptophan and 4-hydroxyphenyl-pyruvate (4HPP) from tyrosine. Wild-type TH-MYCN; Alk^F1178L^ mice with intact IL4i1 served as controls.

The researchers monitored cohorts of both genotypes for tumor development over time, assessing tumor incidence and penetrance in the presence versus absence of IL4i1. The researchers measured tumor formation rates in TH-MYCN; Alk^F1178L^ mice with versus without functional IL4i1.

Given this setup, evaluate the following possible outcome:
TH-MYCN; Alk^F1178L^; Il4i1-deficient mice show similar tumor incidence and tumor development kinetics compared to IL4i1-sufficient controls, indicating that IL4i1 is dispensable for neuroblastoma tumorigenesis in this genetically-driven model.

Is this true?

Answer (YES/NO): NO